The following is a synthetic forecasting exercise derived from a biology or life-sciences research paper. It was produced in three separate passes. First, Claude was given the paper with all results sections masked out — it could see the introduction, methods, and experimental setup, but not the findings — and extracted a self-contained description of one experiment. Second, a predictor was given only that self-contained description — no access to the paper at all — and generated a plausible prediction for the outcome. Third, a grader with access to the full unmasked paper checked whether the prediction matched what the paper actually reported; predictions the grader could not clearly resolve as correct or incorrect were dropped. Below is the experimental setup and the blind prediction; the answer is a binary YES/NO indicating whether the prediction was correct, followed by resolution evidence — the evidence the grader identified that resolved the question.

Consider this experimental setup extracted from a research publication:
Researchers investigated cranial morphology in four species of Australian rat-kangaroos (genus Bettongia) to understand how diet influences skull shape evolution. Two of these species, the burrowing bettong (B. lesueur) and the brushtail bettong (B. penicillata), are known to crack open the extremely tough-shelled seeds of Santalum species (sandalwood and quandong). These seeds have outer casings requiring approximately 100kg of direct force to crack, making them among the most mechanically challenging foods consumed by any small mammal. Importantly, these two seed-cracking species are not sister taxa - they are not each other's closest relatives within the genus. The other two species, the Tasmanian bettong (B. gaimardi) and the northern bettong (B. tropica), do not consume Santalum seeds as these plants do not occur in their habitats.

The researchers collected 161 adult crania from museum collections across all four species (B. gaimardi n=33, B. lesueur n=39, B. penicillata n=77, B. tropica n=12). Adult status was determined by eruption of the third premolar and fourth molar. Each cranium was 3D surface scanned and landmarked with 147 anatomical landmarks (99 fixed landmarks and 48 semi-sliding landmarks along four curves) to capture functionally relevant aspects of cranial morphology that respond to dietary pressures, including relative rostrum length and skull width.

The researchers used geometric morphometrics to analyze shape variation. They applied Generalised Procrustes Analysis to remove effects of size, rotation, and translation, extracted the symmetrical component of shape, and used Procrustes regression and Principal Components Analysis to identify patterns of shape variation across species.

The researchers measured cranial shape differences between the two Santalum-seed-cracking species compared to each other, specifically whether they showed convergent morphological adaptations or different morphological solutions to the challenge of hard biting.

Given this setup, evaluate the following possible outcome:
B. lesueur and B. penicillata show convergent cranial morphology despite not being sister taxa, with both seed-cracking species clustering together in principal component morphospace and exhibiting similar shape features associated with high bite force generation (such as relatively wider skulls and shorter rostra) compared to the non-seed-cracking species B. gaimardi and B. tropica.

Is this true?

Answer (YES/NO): NO